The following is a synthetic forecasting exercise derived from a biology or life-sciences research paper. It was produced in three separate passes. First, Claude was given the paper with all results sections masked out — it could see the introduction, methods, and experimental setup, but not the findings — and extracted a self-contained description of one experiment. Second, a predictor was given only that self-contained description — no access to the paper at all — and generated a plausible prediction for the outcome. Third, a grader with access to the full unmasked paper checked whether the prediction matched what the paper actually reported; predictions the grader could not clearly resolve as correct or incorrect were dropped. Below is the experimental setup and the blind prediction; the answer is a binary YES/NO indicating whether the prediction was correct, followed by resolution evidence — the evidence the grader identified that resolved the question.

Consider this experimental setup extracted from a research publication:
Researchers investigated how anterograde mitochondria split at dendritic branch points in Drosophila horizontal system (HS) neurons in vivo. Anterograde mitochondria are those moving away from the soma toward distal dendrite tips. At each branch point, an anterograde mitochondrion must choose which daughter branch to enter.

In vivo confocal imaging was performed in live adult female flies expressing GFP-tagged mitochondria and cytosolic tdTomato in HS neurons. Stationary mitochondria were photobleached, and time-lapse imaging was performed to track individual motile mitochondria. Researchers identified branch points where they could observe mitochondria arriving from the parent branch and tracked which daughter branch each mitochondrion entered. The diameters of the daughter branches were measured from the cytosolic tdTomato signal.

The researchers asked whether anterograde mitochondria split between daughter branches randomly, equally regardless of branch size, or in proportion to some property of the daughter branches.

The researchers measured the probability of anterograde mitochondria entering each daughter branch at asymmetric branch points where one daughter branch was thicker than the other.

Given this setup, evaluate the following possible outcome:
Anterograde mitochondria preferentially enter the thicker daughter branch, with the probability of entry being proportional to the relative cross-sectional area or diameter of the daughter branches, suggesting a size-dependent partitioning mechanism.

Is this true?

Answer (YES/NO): YES